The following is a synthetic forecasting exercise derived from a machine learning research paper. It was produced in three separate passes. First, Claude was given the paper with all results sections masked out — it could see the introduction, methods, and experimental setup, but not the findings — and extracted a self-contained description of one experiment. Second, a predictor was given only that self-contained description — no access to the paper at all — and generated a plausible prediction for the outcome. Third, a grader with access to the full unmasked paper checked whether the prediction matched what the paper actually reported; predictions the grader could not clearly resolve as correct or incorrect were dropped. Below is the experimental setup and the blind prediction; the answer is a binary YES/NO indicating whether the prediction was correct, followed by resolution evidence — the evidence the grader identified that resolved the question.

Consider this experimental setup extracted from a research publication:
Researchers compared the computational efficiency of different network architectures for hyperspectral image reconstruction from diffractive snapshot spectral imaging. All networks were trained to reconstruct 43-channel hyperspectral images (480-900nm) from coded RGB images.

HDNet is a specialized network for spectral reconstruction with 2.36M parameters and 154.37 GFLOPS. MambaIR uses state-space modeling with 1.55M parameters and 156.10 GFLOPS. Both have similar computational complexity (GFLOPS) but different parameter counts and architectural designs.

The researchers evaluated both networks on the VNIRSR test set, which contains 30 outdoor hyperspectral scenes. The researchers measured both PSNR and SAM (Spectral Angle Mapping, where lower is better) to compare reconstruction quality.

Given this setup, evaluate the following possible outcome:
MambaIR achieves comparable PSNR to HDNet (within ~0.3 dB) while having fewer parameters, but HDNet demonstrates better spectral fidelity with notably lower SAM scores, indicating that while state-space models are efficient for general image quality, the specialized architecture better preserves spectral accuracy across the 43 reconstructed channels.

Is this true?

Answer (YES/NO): NO